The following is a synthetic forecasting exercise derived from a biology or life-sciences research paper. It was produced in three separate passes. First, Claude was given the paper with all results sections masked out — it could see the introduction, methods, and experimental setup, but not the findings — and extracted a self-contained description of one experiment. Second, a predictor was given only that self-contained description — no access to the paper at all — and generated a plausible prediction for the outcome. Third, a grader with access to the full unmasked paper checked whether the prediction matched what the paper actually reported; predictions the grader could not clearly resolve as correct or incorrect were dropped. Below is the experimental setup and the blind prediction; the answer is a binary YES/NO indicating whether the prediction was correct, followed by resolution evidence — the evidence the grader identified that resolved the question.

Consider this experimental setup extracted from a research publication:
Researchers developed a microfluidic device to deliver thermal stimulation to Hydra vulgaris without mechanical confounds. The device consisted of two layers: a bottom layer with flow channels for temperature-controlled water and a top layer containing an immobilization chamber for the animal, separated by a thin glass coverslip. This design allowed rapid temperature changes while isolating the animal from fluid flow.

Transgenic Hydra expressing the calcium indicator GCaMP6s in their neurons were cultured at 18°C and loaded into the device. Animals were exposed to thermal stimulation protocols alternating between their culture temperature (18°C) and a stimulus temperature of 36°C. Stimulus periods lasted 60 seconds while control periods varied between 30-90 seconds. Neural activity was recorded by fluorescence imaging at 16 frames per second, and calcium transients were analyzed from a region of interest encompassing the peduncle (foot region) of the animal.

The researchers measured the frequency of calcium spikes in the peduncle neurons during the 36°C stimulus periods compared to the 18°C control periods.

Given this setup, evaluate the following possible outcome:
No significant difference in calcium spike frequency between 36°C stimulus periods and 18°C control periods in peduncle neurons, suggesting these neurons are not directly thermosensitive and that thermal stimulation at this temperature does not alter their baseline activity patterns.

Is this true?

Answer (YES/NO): NO